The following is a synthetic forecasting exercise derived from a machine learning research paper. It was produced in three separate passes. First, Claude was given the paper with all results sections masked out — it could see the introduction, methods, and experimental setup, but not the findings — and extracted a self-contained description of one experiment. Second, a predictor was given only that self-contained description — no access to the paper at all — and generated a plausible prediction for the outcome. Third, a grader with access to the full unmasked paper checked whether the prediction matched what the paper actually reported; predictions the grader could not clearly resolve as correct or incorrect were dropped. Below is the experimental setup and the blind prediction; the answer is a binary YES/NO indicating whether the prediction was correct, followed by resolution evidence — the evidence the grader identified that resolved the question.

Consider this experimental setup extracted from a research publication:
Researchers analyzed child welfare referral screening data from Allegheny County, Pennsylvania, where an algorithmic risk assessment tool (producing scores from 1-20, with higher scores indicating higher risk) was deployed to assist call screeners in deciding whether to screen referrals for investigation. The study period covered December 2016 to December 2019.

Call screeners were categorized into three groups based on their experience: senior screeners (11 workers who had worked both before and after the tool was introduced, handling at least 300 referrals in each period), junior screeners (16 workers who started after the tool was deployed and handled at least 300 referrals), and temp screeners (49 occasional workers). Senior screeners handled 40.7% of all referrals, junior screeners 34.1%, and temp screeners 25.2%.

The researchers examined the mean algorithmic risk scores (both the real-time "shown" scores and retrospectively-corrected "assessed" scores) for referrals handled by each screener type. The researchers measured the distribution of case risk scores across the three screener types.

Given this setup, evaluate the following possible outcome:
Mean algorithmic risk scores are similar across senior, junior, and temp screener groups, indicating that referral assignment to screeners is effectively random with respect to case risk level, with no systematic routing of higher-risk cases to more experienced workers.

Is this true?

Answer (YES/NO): YES